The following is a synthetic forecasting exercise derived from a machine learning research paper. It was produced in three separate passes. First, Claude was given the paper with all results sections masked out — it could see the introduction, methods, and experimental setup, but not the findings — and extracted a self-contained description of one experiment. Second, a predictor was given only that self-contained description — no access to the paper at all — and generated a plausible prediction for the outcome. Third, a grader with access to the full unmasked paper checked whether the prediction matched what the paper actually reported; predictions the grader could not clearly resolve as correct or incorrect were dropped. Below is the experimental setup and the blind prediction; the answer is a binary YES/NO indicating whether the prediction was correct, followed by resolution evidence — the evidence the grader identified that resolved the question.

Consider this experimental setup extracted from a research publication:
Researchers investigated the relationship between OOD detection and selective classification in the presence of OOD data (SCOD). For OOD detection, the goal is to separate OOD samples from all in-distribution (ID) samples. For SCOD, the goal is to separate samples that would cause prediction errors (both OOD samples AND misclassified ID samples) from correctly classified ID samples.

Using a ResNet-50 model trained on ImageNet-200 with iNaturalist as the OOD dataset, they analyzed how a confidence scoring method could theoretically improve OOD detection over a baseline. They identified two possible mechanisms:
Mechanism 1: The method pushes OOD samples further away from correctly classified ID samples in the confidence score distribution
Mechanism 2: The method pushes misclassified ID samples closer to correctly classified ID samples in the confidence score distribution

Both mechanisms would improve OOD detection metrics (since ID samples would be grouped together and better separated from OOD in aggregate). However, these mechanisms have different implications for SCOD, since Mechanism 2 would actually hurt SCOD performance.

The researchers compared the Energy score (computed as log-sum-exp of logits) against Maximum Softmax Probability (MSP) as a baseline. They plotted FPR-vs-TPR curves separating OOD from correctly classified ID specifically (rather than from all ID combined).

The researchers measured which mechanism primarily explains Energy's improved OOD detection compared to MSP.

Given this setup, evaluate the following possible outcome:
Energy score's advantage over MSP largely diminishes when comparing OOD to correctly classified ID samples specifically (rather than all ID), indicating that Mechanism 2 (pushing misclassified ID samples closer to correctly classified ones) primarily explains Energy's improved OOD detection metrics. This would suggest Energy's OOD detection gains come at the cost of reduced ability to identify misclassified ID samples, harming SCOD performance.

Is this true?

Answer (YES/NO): YES